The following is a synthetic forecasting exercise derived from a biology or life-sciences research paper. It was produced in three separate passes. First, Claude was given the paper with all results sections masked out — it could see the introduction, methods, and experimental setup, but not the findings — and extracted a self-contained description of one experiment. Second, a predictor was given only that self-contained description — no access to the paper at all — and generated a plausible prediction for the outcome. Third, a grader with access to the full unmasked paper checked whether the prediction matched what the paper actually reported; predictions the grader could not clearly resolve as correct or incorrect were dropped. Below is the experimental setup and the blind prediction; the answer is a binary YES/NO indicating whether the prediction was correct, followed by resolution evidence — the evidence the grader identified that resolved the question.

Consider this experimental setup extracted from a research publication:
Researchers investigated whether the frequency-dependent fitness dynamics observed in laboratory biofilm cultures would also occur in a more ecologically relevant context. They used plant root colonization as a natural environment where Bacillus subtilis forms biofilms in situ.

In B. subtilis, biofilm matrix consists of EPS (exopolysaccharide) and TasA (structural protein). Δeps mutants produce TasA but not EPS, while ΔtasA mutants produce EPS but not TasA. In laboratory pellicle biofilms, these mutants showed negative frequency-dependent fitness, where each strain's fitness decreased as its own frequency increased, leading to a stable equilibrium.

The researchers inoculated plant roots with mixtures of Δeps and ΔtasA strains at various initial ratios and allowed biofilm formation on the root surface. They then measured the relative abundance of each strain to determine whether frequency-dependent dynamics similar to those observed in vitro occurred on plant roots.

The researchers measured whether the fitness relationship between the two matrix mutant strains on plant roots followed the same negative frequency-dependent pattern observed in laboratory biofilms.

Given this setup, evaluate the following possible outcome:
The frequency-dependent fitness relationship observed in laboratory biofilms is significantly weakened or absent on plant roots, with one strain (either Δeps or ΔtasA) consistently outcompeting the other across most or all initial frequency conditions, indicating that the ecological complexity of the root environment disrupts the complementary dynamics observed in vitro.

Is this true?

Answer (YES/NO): NO